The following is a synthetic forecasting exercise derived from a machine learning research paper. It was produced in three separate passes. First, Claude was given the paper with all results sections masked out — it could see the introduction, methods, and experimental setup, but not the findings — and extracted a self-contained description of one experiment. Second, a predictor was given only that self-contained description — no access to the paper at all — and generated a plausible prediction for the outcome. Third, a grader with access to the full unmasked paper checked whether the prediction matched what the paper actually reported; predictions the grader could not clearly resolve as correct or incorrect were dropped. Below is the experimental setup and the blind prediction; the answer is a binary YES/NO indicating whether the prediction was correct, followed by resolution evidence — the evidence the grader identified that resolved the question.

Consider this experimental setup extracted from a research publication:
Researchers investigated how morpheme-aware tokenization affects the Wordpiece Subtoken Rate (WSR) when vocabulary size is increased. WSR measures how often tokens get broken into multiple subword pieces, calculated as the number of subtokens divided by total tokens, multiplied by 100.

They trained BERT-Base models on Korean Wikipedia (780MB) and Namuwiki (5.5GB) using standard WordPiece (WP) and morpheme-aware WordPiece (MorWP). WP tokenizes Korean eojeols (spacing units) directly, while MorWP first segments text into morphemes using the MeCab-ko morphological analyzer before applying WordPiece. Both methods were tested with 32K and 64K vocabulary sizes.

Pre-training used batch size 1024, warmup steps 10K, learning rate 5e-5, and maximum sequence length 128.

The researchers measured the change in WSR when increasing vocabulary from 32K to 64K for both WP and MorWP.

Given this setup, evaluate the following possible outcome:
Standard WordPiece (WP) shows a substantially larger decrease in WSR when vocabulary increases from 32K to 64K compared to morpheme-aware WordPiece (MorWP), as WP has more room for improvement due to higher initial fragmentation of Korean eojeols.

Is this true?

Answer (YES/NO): NO